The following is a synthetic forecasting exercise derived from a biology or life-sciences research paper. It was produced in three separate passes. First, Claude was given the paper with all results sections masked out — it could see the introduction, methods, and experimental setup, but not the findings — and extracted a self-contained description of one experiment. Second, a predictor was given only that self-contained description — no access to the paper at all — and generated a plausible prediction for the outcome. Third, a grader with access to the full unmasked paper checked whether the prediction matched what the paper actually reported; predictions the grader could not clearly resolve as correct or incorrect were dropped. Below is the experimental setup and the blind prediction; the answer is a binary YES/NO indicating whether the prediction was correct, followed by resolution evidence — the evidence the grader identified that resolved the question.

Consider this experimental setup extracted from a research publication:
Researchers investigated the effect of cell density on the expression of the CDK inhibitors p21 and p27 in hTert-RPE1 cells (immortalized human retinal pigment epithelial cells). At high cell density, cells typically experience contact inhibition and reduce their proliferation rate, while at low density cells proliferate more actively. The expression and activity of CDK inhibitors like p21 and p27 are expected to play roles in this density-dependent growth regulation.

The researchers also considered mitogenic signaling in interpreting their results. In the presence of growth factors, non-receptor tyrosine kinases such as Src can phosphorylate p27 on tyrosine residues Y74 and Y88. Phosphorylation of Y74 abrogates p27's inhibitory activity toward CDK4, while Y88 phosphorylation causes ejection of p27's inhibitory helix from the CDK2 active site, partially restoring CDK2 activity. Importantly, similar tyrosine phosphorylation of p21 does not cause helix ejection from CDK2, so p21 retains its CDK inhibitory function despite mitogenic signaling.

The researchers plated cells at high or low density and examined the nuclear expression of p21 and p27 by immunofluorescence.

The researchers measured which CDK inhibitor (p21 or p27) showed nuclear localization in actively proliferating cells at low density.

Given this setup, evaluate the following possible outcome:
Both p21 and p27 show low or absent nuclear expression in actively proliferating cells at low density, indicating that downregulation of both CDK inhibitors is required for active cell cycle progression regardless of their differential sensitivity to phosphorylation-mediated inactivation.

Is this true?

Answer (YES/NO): NO